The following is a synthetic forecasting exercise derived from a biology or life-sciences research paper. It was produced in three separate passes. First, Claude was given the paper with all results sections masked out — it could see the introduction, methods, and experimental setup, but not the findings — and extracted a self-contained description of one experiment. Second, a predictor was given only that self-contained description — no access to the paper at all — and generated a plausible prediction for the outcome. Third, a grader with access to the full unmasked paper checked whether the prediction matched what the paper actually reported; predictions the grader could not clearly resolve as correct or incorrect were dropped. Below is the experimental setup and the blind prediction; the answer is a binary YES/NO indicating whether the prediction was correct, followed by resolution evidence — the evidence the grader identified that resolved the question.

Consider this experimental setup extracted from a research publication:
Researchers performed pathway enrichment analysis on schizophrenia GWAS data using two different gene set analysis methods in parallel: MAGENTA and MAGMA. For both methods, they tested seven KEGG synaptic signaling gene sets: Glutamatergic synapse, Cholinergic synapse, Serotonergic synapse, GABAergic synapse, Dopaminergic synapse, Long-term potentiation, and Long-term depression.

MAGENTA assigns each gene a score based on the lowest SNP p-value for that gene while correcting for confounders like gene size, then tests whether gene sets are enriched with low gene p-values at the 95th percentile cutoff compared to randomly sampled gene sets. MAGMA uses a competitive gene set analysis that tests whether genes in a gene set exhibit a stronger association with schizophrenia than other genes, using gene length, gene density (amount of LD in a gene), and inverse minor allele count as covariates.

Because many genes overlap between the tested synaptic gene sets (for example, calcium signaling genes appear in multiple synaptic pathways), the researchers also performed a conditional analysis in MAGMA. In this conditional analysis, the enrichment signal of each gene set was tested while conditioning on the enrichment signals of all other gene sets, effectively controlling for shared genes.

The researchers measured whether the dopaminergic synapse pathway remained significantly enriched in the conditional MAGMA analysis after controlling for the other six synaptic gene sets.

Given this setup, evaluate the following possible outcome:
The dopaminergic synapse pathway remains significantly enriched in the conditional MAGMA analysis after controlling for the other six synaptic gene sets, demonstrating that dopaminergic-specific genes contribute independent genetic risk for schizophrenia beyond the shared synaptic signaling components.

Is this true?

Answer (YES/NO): YES